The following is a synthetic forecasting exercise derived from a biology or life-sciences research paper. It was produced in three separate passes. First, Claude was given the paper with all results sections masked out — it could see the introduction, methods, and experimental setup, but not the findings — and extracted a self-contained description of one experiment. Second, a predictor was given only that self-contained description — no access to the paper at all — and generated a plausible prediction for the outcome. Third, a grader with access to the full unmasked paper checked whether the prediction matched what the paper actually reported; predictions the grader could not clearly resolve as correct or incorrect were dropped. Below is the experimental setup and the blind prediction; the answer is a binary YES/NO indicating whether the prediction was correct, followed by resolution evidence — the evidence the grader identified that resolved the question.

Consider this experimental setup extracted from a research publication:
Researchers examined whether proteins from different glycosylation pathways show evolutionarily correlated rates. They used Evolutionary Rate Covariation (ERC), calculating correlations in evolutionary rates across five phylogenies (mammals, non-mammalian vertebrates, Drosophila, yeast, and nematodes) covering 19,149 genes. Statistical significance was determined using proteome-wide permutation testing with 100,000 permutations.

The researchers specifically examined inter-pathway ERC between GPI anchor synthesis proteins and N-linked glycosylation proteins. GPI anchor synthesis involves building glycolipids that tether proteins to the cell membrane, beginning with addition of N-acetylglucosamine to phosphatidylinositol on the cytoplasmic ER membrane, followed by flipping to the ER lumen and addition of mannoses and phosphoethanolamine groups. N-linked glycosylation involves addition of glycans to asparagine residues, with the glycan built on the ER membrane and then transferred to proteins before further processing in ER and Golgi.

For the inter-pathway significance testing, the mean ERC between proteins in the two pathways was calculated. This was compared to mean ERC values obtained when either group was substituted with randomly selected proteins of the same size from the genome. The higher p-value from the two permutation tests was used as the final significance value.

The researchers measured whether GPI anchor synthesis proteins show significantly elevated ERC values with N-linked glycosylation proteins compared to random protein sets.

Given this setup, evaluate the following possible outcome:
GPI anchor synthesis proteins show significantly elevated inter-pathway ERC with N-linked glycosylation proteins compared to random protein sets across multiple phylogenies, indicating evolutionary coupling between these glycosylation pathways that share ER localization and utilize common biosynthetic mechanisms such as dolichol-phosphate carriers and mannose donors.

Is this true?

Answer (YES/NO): YES